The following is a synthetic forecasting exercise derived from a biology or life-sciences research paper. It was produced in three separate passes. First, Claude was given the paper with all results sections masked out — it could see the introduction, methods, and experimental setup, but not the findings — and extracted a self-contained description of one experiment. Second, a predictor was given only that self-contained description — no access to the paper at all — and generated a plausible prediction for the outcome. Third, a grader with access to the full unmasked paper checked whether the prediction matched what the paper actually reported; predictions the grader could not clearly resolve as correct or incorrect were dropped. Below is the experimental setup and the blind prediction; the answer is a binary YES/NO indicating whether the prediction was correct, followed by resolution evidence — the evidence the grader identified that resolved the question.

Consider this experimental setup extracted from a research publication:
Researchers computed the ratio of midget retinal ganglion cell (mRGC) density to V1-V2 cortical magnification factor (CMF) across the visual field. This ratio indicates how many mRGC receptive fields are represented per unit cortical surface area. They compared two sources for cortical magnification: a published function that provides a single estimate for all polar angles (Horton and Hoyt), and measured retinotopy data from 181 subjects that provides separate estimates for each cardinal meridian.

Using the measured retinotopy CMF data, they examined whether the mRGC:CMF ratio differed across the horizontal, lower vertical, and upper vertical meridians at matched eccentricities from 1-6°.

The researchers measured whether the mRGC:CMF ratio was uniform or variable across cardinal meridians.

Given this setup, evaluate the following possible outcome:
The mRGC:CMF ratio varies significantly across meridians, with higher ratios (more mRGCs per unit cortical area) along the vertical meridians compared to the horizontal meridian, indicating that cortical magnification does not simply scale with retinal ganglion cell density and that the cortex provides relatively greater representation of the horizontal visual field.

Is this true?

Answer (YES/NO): YES